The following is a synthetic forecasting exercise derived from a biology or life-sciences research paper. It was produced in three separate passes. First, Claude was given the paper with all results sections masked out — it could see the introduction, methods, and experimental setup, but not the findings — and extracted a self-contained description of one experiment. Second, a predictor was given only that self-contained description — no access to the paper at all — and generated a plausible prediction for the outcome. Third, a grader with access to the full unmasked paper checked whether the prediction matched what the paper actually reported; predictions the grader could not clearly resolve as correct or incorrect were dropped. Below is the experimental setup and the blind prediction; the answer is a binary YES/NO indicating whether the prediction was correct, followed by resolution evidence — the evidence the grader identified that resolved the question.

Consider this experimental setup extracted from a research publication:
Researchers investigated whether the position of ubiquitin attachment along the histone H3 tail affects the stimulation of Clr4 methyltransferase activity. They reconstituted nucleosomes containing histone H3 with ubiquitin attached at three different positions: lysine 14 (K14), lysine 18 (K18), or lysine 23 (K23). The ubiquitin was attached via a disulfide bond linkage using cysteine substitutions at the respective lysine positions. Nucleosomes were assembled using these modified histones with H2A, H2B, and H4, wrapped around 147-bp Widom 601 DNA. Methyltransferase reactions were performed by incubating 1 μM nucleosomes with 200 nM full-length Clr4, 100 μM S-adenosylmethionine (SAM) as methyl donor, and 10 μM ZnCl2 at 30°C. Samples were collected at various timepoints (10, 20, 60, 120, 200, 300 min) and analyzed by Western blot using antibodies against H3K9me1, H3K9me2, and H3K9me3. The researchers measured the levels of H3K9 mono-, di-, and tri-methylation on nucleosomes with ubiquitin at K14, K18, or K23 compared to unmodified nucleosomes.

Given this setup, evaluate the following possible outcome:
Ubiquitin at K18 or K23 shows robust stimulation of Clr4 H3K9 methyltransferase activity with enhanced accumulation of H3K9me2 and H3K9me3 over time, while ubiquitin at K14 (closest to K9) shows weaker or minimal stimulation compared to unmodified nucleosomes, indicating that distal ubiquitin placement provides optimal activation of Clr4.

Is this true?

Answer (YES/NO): NO